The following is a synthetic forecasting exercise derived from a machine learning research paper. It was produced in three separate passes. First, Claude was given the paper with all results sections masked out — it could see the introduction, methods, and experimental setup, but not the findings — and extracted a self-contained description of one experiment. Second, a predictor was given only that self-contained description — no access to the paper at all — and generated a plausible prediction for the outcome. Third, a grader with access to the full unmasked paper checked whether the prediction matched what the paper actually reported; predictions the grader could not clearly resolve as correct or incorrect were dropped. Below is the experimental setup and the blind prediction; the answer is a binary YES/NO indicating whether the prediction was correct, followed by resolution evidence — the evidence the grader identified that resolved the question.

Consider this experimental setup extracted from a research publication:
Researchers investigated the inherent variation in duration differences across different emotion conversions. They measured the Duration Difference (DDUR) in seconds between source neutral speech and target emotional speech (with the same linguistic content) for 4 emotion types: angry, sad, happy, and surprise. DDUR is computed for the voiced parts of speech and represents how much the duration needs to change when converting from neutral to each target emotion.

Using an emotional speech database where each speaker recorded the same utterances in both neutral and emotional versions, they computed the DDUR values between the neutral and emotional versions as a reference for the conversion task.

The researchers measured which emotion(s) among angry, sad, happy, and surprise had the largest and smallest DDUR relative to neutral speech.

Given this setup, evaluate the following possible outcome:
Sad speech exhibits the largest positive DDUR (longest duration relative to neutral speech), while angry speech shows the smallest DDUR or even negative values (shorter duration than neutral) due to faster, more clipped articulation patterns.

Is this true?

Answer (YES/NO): NO